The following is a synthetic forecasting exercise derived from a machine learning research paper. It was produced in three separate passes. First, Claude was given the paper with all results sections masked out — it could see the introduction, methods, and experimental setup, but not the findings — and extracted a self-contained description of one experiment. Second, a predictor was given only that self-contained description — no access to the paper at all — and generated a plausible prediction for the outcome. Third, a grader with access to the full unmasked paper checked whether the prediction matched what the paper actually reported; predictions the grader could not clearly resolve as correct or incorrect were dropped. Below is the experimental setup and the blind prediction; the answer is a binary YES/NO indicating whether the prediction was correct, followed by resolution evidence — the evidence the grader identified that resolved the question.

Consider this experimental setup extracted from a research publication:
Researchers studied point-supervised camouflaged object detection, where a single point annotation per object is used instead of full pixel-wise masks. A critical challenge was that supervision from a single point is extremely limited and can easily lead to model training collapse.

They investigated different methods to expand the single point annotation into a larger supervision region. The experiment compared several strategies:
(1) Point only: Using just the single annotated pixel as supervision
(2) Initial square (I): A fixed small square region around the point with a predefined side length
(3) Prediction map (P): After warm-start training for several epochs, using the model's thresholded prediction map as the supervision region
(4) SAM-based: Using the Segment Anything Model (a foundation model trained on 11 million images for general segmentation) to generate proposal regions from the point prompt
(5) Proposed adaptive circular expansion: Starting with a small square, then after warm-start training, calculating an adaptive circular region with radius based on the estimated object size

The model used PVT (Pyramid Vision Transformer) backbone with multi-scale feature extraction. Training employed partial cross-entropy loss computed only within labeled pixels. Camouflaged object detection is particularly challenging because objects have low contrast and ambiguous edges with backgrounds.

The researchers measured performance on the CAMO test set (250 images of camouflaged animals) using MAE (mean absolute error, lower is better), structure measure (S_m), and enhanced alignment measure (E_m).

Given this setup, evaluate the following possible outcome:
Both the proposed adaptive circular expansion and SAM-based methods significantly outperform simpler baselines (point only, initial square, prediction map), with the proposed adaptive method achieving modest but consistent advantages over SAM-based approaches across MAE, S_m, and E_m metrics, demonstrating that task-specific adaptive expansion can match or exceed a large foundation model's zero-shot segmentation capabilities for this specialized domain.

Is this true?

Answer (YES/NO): NO